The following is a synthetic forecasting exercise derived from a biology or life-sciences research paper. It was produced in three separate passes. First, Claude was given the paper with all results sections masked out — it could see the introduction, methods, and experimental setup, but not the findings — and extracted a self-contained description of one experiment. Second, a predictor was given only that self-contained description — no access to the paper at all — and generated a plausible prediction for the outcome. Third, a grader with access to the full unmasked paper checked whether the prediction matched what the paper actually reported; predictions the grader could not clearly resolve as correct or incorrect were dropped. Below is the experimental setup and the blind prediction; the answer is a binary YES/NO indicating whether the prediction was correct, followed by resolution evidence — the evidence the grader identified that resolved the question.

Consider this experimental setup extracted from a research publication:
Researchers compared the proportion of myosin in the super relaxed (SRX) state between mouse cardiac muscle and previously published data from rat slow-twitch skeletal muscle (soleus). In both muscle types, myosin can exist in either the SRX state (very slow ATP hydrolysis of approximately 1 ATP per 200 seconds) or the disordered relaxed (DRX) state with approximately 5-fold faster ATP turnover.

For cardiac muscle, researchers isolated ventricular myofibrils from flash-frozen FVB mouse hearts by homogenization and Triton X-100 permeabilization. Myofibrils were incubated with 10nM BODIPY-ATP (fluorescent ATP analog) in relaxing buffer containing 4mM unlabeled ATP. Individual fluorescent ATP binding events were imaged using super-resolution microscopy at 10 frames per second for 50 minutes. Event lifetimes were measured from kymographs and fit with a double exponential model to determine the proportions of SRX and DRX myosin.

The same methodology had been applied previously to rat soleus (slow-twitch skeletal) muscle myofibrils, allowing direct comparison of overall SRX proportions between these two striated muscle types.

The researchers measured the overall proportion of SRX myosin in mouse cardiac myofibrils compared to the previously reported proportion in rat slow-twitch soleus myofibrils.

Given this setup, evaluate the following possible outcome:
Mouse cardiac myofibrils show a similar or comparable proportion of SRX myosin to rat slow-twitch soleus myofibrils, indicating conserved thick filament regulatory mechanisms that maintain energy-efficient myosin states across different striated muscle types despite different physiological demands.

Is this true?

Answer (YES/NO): NO